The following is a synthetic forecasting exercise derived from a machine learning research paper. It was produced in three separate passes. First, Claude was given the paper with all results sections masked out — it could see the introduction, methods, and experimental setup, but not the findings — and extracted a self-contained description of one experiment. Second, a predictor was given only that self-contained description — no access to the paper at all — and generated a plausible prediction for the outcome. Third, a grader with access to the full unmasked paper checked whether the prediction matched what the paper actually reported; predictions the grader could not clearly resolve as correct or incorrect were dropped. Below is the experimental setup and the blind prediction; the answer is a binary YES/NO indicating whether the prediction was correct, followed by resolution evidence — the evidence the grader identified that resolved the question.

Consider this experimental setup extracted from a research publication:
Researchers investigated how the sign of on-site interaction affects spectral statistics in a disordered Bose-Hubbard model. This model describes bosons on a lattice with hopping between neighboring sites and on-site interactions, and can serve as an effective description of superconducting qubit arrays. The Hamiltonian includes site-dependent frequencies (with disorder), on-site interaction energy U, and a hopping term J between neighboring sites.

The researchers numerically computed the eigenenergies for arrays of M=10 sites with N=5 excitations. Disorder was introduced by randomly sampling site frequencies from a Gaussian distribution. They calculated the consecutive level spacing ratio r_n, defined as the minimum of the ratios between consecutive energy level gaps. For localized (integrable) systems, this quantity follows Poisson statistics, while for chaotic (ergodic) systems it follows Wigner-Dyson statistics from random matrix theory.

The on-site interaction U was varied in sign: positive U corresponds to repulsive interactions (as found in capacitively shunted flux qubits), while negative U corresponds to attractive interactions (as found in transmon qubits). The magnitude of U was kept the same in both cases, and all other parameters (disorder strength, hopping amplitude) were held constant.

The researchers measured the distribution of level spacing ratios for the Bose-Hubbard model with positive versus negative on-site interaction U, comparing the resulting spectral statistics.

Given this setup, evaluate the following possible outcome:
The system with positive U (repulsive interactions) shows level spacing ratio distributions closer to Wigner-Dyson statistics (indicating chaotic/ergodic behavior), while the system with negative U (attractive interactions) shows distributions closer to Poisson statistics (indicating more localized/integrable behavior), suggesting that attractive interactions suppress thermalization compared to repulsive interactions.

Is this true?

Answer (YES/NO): NO